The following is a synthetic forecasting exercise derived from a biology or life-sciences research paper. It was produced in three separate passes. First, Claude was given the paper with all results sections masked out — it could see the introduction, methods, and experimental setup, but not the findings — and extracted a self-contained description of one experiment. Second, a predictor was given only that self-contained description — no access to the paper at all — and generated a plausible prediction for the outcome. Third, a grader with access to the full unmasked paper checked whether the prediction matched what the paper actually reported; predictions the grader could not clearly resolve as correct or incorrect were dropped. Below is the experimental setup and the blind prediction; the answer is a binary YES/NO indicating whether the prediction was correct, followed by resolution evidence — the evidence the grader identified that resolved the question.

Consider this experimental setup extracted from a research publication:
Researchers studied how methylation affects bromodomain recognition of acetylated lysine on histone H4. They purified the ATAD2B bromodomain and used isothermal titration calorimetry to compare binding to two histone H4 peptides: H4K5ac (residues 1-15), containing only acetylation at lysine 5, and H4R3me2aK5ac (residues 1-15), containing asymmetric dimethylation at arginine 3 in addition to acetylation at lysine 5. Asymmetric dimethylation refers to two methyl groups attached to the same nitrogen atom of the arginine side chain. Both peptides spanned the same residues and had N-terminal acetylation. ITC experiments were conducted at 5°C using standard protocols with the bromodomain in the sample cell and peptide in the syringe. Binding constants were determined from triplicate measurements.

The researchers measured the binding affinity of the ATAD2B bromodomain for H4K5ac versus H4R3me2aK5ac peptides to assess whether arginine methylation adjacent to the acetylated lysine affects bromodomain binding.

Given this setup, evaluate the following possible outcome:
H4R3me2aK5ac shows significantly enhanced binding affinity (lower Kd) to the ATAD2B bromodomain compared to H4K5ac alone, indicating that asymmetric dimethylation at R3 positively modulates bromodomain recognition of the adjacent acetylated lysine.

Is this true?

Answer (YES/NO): NO